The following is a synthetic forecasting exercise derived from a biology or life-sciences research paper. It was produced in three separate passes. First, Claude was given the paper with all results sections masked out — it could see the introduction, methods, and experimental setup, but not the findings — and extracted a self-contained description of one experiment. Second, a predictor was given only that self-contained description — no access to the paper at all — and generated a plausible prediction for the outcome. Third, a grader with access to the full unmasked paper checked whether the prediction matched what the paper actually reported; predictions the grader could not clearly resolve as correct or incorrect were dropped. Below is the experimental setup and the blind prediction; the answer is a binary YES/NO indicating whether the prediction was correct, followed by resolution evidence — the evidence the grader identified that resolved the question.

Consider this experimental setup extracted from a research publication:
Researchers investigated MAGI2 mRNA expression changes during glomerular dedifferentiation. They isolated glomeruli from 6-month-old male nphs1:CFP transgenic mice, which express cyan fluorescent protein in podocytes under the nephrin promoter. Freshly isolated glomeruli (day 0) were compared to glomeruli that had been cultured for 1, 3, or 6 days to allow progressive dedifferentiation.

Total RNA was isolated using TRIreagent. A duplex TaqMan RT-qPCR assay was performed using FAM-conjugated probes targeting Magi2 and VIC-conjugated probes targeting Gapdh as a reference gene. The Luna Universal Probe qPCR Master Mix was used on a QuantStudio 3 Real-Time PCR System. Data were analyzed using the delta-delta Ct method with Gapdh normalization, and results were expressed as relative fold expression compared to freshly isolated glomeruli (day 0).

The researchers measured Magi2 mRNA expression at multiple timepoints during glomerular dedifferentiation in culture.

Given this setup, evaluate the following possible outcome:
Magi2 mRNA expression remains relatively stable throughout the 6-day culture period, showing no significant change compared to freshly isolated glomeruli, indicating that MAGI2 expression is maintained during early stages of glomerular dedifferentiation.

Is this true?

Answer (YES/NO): NO